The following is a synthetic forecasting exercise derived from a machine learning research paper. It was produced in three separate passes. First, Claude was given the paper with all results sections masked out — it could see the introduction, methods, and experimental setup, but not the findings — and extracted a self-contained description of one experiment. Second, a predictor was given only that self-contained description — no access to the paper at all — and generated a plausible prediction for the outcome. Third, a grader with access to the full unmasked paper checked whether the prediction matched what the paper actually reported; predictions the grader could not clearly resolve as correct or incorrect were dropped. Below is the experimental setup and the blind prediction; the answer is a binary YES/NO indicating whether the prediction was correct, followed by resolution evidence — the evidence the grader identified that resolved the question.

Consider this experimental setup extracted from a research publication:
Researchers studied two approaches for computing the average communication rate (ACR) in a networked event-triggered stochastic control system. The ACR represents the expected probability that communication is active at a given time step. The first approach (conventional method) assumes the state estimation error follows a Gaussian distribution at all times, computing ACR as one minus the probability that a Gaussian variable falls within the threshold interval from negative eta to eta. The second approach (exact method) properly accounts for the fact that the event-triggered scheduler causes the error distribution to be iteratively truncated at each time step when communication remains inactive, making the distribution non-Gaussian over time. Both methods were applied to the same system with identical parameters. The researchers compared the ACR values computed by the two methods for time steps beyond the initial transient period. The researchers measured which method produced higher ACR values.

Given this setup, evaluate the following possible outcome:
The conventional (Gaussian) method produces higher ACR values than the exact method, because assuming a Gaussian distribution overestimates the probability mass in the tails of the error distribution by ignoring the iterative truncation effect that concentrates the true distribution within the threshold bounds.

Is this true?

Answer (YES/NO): YES